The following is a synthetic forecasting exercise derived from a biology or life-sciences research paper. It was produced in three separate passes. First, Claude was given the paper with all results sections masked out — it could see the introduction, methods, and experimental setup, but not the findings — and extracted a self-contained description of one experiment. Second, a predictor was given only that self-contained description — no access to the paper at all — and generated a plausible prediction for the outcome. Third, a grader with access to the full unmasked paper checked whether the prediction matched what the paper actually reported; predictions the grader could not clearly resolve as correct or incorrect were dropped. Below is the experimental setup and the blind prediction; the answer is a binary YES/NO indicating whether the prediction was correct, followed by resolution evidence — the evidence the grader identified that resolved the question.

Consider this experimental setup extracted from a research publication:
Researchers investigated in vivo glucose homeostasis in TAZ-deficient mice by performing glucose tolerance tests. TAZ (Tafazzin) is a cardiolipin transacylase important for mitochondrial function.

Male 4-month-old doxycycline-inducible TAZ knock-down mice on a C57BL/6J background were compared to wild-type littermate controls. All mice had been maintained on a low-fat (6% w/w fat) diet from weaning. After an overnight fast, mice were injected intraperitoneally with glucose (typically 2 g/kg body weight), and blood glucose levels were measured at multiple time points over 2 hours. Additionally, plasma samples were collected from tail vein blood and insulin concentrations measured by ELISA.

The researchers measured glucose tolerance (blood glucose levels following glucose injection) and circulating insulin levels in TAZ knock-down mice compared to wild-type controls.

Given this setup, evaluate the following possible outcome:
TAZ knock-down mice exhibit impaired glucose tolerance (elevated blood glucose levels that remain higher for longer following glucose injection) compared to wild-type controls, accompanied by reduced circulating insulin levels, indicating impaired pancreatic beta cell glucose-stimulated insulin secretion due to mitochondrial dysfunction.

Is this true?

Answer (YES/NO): NO